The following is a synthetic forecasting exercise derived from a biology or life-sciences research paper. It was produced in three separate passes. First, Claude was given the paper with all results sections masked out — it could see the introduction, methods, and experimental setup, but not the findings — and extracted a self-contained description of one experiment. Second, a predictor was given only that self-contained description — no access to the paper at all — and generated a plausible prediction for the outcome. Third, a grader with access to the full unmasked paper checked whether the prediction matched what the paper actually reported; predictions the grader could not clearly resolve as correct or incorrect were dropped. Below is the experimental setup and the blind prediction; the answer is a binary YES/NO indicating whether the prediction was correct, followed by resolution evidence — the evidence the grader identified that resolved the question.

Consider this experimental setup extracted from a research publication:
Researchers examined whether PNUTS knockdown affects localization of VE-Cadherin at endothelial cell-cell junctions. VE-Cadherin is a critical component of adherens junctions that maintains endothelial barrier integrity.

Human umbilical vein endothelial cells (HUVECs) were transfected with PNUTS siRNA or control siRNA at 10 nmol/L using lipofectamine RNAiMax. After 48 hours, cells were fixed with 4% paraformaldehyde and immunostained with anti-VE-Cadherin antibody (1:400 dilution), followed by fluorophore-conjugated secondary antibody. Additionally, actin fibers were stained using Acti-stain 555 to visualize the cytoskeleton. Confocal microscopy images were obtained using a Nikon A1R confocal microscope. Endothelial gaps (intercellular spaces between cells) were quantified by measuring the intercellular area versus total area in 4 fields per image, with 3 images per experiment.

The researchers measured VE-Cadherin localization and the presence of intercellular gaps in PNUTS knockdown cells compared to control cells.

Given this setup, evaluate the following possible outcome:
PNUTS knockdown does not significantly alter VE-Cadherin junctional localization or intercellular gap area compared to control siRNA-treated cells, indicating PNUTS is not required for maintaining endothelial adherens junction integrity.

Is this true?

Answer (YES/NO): NO